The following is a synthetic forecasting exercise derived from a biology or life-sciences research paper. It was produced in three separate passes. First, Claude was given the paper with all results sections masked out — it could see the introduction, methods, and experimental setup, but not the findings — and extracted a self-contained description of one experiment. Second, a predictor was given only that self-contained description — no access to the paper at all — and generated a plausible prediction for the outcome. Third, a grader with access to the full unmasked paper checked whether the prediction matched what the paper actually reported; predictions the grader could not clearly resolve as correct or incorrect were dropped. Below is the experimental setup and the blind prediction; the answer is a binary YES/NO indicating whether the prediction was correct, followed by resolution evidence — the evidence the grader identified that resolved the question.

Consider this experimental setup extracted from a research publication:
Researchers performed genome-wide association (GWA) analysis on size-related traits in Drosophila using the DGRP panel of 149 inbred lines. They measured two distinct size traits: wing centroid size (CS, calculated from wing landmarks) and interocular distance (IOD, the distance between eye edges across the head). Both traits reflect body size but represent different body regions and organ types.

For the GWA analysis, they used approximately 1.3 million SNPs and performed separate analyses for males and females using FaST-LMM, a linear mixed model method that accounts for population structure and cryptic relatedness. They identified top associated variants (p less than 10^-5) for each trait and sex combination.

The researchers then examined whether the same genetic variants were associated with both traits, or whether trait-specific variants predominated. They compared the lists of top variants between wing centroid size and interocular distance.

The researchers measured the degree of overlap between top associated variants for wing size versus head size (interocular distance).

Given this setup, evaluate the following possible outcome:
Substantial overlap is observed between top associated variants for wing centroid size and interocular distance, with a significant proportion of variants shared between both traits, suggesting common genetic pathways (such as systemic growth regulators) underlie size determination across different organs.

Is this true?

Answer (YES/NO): NO